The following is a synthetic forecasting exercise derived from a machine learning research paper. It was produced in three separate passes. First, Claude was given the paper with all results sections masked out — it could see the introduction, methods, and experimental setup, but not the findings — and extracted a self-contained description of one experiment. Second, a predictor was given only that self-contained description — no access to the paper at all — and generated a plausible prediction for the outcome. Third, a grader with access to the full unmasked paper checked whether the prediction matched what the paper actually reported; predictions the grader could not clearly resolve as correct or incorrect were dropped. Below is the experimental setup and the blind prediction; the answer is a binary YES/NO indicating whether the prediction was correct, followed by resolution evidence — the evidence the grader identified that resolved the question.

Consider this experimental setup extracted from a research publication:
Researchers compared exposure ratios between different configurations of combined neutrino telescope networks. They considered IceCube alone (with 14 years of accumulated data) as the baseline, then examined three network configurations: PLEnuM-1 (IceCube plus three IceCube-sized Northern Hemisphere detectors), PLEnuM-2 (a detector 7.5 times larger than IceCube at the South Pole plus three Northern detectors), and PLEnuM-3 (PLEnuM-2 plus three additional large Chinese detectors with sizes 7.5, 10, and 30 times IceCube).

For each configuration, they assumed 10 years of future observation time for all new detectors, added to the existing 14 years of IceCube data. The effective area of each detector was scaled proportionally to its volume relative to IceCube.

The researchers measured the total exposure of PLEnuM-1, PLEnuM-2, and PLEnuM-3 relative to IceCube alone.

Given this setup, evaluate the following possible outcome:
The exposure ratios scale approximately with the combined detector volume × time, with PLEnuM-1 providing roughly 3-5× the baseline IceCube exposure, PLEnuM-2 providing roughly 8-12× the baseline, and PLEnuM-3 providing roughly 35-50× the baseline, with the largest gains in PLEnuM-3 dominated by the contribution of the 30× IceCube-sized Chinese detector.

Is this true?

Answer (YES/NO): NO